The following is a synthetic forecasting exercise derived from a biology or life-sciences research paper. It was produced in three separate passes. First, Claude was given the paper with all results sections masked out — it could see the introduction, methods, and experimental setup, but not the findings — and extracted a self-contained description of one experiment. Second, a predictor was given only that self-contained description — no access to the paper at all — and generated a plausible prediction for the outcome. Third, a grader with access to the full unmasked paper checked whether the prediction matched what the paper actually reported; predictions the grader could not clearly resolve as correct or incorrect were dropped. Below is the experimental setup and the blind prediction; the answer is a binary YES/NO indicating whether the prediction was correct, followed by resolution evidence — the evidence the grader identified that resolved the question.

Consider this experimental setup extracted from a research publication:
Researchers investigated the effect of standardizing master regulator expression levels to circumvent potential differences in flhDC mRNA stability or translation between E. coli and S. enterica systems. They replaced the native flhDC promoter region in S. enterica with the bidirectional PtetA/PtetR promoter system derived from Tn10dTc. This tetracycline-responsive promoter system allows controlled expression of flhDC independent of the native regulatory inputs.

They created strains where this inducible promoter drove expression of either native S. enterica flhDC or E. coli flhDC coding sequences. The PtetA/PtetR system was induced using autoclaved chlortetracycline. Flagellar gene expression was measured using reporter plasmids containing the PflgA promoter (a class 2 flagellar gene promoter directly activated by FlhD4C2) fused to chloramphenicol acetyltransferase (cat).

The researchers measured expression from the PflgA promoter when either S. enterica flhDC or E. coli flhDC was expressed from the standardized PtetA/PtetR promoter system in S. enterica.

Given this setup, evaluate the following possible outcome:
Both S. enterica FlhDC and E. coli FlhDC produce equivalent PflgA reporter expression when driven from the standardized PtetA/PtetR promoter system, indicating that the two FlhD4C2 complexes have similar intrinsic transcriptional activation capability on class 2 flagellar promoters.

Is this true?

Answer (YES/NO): NO